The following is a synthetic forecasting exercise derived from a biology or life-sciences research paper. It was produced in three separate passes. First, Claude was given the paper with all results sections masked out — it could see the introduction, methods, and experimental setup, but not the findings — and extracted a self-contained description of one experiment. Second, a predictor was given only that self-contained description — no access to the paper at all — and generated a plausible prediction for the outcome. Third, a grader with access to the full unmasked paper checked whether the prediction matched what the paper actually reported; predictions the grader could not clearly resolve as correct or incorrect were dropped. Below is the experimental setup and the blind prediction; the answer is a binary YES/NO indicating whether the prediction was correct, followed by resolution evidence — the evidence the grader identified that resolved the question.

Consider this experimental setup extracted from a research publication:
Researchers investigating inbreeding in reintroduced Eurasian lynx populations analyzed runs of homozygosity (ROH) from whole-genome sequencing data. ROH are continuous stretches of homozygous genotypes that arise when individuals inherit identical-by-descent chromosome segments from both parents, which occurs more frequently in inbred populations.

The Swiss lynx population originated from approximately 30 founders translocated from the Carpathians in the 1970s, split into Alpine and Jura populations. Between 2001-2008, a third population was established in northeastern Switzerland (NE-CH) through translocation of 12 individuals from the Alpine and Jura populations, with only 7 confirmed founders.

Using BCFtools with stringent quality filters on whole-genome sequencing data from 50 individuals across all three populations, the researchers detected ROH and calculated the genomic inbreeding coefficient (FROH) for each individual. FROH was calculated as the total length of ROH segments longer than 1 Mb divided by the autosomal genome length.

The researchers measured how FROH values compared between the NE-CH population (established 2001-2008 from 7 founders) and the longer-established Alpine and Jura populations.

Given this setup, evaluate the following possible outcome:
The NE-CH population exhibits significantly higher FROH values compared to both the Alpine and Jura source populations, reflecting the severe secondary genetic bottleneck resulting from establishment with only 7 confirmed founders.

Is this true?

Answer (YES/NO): NO